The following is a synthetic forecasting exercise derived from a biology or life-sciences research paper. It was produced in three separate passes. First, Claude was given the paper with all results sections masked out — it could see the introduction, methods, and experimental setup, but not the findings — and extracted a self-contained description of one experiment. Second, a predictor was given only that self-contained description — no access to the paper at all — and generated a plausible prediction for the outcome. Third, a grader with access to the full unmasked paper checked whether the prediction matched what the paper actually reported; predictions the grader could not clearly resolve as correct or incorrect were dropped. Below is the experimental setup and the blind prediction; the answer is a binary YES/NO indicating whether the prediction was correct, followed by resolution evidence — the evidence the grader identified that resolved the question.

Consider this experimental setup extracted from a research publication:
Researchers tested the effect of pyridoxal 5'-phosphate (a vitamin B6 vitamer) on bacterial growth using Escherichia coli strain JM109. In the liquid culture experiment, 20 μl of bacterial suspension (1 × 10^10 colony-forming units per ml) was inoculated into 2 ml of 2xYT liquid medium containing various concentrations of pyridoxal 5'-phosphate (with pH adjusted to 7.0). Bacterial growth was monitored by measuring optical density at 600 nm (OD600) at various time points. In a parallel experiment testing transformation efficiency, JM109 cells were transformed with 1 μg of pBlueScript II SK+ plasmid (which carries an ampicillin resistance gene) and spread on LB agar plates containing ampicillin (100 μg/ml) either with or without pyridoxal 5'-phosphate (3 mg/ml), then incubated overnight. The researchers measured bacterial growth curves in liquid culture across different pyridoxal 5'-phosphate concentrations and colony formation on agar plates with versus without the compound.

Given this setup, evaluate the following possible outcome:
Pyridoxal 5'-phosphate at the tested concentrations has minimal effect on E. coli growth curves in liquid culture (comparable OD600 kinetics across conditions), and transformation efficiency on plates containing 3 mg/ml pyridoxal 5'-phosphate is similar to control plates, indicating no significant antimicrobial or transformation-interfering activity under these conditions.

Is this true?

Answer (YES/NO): NO